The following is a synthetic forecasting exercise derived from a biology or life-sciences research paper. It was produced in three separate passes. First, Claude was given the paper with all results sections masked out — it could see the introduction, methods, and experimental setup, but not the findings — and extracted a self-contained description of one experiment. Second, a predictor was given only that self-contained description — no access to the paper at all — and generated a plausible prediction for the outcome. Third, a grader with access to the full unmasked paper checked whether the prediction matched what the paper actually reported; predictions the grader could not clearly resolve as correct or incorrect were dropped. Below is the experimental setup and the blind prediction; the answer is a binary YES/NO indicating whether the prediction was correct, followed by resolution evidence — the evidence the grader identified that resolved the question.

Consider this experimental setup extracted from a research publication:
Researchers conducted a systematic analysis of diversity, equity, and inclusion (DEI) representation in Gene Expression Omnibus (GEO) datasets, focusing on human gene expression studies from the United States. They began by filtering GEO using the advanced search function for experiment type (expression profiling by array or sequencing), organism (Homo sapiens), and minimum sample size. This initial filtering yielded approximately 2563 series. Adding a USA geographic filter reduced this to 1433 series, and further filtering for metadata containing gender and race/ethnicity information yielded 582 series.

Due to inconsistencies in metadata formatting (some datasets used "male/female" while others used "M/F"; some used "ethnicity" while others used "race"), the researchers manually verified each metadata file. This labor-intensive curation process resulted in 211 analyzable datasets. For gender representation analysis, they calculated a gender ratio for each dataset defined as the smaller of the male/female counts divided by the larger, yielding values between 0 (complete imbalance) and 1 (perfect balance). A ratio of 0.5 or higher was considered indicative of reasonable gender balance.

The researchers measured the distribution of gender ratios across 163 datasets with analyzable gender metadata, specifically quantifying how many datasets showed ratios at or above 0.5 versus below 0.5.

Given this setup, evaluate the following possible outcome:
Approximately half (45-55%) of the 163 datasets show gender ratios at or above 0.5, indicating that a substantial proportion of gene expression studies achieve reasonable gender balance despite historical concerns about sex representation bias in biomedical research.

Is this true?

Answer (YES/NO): NO